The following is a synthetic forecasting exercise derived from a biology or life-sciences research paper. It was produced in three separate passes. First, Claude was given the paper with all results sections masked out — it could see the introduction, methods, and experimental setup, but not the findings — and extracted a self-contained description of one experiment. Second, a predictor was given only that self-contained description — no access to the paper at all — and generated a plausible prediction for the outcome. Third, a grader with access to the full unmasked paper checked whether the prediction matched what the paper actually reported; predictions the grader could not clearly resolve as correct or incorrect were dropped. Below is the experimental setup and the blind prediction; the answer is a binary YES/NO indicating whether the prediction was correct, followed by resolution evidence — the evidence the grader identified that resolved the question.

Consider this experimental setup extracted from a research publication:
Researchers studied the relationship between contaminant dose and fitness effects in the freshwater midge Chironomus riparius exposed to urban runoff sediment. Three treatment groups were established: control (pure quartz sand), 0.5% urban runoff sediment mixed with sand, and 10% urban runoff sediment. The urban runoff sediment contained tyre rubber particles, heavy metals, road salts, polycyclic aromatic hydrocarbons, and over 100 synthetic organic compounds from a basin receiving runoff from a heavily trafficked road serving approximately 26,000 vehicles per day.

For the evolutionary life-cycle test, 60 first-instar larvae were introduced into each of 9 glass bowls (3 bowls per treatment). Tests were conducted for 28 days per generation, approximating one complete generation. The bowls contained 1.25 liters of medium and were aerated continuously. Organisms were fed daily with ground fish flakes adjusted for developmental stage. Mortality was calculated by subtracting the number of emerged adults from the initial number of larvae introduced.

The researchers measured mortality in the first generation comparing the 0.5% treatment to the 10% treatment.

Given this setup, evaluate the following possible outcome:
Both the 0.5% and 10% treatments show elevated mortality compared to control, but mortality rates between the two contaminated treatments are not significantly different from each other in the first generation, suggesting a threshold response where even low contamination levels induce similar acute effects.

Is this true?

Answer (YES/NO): NO